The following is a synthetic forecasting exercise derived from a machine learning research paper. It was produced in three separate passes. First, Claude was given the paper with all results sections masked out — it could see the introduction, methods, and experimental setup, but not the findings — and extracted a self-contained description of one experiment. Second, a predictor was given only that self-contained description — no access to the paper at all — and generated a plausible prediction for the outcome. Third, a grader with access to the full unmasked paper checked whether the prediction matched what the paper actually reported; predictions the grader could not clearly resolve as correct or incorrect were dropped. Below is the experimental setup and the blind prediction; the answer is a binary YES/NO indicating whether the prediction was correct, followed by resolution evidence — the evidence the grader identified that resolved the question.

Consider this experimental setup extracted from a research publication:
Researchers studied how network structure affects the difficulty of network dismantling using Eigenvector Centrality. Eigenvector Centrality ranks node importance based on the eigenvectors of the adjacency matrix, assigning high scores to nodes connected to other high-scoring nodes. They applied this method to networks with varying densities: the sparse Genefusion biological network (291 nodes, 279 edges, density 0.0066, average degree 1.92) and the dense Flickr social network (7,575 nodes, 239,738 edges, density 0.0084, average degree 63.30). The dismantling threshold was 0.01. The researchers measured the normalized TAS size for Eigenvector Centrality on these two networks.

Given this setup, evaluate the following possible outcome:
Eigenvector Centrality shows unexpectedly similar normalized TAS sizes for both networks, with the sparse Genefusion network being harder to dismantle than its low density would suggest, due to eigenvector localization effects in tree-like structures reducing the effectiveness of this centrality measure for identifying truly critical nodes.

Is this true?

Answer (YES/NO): NO